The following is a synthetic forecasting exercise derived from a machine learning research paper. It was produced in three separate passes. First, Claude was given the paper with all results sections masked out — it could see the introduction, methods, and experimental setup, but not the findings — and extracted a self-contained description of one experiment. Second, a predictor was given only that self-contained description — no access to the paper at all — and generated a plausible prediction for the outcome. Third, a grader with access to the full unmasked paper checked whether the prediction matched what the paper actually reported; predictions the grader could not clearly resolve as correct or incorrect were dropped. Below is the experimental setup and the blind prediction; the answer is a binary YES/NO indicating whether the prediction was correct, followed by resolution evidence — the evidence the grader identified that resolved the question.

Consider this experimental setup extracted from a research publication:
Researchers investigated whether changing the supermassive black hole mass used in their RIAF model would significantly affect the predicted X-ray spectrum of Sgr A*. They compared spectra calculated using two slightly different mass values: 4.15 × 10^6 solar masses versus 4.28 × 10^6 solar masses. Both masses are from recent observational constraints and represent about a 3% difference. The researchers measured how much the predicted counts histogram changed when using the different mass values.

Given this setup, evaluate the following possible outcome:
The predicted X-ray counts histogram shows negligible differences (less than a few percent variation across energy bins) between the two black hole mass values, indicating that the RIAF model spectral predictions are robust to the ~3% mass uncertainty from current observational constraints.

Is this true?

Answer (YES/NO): YES